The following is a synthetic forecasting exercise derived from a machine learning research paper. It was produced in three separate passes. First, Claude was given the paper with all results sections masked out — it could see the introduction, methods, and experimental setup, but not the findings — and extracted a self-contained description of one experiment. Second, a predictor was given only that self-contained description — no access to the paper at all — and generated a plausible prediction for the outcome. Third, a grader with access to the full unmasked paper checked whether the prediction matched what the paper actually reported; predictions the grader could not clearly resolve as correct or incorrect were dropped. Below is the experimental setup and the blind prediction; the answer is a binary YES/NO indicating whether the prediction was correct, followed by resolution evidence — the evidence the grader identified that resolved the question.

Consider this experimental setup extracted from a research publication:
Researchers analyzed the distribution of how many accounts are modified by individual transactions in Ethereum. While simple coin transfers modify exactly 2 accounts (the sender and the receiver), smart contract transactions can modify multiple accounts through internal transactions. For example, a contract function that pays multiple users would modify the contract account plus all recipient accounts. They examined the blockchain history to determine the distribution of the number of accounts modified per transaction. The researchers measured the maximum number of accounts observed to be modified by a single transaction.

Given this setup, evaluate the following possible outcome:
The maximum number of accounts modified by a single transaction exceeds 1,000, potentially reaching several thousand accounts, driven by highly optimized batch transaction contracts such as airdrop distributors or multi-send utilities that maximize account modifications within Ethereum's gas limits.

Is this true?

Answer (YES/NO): NO